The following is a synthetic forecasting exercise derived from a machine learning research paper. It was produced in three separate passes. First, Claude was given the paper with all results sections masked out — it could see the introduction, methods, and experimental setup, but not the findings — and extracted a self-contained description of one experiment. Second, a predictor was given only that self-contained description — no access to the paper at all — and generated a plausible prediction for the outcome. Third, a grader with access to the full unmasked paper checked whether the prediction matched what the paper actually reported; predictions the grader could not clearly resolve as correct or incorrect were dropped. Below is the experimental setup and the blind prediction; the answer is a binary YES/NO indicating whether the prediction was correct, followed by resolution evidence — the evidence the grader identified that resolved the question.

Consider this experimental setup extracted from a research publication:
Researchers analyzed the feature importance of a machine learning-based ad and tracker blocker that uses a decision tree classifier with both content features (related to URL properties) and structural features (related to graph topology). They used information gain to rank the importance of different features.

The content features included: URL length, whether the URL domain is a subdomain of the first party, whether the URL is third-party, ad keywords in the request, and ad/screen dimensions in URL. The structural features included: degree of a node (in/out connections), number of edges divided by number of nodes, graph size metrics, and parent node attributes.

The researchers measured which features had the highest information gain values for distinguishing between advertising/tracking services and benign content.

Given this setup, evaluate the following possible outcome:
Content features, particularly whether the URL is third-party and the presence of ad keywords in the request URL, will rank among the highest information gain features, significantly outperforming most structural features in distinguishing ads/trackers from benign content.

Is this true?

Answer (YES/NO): NO